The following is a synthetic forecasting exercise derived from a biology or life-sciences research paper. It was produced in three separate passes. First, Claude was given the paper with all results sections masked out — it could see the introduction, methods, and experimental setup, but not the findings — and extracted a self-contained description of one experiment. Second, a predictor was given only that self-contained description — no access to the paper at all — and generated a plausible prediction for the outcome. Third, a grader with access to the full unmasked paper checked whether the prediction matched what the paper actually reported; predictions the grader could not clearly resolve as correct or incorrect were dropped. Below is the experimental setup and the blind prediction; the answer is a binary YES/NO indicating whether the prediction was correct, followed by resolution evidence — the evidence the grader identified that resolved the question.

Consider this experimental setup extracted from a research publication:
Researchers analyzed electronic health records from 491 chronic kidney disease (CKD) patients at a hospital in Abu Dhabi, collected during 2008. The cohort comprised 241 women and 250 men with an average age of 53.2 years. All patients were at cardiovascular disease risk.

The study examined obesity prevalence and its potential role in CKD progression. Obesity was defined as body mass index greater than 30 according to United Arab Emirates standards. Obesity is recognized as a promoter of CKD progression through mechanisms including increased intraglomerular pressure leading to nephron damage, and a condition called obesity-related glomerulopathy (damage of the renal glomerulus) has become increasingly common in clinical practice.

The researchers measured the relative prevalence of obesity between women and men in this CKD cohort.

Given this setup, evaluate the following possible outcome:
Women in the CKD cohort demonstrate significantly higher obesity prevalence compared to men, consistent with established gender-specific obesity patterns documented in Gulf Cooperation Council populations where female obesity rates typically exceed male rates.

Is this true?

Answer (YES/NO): YES